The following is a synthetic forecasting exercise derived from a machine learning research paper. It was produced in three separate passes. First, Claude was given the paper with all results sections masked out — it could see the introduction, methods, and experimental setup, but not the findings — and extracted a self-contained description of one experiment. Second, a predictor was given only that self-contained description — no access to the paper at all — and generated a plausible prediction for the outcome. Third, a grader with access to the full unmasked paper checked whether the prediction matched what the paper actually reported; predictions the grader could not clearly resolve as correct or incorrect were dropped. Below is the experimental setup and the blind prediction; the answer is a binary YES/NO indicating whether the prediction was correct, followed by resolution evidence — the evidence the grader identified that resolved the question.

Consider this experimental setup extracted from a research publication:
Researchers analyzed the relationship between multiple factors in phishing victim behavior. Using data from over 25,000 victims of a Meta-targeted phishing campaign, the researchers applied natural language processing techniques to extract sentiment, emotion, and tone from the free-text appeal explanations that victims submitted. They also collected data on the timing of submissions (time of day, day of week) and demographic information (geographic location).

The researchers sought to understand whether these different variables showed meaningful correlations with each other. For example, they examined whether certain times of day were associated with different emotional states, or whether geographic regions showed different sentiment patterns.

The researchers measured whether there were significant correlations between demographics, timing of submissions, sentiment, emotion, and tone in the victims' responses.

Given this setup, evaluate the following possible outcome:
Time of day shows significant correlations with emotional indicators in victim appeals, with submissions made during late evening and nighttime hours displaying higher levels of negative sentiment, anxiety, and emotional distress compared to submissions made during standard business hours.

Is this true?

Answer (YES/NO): NO